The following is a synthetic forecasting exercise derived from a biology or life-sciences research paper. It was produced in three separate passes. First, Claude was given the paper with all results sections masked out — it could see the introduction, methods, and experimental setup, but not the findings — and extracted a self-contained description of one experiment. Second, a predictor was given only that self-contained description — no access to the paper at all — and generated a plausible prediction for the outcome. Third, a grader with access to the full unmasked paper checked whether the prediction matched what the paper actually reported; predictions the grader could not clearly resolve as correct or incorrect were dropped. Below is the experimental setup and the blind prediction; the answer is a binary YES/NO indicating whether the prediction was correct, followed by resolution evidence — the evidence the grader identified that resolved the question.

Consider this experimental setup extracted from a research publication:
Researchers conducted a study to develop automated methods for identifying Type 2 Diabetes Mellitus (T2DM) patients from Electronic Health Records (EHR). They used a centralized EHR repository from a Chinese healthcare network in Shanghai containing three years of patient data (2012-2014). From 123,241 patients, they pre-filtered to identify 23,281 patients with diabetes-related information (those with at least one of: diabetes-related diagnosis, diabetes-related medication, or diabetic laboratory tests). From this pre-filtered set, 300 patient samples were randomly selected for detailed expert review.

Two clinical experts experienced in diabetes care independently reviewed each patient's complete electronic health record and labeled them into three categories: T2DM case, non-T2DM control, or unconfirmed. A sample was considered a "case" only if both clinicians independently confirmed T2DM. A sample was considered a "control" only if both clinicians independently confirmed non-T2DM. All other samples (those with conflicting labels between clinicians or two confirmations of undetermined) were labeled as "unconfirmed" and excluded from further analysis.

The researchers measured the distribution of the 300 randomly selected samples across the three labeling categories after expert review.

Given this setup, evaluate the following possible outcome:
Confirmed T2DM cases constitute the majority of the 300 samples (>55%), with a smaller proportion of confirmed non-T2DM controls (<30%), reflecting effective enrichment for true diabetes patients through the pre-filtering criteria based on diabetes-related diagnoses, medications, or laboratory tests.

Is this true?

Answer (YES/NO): NO